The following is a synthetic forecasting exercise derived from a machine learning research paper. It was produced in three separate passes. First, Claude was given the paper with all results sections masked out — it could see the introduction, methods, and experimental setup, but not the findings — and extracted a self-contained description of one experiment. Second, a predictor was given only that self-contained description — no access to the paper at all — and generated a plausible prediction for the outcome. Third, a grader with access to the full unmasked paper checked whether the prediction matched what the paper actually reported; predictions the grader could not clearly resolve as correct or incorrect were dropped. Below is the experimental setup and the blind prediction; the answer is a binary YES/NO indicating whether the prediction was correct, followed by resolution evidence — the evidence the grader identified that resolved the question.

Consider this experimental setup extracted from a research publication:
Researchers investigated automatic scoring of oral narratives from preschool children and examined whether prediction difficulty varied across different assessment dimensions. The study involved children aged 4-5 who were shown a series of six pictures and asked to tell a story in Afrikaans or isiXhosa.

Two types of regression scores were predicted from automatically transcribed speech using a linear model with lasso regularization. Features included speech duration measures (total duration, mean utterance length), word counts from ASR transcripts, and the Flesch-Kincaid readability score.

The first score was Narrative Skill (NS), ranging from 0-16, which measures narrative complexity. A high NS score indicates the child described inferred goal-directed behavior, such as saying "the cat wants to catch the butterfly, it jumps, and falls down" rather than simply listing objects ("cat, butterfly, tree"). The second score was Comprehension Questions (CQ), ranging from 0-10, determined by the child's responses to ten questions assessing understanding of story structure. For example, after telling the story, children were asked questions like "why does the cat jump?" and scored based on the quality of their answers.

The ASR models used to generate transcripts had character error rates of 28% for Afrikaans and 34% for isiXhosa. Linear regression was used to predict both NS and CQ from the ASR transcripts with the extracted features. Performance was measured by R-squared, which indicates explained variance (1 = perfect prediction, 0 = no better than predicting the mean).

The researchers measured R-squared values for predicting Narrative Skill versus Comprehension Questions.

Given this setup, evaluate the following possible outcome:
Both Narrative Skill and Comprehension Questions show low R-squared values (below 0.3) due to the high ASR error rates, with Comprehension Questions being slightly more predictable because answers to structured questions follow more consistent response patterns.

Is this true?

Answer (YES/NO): NO